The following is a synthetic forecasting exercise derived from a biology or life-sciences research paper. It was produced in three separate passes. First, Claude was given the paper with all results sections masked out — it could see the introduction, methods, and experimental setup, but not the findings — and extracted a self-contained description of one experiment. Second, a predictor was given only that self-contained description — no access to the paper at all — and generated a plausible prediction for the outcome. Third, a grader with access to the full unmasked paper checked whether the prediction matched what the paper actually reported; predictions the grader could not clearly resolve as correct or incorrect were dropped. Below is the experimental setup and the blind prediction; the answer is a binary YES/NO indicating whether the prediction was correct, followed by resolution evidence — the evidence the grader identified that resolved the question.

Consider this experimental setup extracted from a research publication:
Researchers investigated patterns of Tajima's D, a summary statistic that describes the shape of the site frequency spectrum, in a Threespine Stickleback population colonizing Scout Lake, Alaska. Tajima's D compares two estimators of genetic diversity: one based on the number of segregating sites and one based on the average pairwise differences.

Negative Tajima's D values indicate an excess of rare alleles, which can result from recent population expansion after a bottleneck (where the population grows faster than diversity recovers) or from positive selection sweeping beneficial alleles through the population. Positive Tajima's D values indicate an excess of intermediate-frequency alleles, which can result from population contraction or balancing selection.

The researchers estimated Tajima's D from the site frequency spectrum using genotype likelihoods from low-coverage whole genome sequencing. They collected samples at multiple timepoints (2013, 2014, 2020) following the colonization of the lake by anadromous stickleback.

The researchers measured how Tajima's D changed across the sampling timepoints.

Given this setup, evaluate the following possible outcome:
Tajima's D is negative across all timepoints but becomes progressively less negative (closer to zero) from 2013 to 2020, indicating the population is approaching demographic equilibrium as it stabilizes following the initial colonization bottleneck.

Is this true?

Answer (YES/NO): NO